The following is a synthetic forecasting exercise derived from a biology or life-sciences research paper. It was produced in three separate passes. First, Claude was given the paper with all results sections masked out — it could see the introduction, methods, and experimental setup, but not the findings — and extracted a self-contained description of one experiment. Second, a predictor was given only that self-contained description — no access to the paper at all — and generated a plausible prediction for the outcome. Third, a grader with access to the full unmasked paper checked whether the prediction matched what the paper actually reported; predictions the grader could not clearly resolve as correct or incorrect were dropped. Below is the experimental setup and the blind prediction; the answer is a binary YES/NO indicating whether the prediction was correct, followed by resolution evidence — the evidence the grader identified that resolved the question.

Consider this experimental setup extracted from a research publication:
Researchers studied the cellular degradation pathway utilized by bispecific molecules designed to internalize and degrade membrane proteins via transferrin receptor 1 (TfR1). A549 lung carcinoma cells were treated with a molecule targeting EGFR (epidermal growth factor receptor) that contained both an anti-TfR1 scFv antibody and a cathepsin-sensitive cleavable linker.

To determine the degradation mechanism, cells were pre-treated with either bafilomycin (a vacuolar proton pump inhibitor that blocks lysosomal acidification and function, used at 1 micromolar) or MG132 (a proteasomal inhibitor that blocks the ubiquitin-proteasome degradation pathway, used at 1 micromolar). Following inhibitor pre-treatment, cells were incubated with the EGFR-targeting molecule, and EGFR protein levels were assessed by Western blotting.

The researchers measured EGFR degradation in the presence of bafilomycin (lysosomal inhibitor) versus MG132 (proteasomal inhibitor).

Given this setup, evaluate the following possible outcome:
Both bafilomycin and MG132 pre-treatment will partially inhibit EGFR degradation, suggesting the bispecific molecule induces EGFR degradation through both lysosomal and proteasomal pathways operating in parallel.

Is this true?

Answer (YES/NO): NO